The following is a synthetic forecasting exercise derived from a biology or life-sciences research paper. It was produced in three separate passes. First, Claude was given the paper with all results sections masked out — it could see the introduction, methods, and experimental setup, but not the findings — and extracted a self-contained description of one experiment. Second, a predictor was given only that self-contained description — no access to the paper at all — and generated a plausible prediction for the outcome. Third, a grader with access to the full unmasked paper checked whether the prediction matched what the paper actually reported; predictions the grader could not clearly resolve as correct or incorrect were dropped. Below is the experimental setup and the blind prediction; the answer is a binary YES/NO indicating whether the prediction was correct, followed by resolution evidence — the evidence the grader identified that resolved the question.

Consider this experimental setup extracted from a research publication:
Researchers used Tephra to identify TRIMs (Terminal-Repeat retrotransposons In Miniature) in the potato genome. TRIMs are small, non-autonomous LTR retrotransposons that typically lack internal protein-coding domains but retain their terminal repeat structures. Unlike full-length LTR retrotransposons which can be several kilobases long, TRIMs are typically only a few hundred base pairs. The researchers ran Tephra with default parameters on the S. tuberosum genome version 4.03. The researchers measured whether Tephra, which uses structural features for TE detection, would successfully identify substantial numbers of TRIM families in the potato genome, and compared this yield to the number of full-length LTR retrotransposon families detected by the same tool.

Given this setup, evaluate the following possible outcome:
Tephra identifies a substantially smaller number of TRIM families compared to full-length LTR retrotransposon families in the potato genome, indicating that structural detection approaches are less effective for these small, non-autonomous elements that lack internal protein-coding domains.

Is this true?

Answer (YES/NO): NO